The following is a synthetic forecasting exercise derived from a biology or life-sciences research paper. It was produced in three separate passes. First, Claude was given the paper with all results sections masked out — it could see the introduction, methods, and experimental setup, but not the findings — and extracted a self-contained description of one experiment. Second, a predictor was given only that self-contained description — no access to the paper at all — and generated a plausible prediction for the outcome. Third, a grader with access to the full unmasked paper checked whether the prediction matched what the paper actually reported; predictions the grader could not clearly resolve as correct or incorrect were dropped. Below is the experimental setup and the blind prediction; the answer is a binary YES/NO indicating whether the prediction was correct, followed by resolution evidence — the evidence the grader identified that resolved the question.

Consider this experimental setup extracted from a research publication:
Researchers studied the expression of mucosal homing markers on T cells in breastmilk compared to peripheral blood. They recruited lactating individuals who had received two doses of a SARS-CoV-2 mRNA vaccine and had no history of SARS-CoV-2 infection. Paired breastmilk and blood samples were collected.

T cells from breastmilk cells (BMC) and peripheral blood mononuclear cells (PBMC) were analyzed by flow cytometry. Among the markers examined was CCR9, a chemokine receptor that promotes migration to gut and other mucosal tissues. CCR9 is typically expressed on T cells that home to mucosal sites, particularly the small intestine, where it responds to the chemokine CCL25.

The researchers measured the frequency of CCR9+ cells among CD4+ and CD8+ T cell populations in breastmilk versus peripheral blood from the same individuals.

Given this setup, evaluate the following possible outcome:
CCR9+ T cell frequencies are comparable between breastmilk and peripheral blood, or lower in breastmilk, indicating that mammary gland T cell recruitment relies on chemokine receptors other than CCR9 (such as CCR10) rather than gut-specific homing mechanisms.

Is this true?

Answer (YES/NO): NO